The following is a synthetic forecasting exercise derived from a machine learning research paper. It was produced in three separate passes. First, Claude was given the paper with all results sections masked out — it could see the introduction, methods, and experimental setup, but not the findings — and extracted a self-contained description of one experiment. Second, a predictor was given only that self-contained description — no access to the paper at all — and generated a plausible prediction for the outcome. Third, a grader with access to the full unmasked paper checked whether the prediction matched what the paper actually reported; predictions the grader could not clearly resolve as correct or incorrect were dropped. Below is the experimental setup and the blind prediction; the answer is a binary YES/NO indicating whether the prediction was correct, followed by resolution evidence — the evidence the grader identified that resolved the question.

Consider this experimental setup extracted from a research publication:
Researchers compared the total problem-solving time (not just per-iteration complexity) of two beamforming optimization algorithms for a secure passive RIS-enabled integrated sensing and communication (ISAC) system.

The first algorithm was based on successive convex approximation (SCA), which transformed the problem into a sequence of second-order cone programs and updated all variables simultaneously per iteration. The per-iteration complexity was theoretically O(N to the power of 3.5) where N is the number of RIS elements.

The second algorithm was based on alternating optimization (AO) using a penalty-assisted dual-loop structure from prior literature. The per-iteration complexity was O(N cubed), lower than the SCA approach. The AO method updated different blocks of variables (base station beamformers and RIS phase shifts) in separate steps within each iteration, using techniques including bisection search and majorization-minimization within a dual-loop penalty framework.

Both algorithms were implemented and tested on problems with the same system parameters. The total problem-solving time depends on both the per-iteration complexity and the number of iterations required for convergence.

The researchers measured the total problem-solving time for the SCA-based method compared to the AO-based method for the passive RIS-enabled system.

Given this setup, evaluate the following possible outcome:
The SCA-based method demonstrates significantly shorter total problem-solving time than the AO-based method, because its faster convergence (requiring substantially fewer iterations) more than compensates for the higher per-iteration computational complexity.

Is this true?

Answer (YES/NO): YES